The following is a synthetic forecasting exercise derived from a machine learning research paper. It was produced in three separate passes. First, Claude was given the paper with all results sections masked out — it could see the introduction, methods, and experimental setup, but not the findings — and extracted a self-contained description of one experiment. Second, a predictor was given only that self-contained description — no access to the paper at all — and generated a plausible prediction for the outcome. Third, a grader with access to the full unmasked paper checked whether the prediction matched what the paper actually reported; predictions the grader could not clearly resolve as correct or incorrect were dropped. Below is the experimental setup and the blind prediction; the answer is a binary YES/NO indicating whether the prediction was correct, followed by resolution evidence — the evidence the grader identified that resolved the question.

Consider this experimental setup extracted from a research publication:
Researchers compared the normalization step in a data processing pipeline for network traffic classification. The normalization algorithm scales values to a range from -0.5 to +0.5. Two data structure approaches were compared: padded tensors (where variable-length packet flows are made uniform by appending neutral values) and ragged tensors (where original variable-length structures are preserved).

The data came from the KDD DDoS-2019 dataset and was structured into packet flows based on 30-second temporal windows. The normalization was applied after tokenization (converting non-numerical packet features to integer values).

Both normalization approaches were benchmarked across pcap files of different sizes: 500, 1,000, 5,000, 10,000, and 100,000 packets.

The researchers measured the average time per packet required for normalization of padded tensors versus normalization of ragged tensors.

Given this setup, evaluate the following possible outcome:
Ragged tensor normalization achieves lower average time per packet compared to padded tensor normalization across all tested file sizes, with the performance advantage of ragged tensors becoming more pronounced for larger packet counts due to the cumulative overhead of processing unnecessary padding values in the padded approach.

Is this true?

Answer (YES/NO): NO